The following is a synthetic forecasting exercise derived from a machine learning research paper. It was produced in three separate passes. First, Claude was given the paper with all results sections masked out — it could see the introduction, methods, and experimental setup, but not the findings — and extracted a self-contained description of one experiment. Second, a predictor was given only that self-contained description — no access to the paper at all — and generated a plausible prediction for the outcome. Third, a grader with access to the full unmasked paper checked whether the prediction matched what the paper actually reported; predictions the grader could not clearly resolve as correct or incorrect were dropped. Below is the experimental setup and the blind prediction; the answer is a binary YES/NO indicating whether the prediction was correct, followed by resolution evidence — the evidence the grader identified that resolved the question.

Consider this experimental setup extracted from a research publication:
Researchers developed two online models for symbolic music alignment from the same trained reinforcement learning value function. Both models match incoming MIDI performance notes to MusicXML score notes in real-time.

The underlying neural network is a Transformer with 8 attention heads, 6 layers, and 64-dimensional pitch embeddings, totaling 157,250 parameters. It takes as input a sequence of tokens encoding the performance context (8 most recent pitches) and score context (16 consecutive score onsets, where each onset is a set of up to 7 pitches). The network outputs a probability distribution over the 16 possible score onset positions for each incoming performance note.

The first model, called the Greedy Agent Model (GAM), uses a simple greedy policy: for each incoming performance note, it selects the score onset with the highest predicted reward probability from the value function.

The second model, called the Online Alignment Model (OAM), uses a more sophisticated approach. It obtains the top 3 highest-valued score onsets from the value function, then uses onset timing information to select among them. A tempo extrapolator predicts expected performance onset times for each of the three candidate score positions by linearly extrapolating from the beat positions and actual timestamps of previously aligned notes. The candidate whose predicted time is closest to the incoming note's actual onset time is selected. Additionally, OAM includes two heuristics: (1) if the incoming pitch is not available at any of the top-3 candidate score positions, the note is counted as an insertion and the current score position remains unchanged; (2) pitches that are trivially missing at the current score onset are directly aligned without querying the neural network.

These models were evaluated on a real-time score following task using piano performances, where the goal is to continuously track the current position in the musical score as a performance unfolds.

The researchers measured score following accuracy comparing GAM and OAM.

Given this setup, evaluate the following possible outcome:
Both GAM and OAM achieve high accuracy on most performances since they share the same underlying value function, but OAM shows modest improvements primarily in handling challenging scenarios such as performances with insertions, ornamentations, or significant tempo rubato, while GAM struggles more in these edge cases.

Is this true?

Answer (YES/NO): NO